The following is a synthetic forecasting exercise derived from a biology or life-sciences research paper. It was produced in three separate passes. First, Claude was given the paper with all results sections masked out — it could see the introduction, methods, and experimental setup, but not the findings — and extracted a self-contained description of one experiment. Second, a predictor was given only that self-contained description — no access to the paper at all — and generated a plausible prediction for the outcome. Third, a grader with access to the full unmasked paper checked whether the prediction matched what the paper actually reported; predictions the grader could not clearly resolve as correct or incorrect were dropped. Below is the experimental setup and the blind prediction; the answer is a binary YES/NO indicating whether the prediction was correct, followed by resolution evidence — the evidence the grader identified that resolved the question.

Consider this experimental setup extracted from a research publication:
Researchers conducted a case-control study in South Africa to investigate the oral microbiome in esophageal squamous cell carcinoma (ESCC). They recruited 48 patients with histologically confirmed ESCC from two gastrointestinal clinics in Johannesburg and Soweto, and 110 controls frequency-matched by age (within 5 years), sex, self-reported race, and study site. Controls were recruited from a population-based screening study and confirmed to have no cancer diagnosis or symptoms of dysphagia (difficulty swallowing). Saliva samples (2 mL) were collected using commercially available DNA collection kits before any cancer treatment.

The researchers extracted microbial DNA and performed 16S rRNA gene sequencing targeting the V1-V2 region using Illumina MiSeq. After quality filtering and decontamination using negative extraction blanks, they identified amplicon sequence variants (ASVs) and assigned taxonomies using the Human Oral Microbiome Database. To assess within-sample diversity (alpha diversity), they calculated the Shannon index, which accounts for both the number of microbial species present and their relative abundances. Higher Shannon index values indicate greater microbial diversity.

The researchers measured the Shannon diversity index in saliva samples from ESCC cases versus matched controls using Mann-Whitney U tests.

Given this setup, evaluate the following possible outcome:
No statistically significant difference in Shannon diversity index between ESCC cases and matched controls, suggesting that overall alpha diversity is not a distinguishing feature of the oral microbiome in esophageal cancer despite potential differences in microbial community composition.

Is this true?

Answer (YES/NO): NO